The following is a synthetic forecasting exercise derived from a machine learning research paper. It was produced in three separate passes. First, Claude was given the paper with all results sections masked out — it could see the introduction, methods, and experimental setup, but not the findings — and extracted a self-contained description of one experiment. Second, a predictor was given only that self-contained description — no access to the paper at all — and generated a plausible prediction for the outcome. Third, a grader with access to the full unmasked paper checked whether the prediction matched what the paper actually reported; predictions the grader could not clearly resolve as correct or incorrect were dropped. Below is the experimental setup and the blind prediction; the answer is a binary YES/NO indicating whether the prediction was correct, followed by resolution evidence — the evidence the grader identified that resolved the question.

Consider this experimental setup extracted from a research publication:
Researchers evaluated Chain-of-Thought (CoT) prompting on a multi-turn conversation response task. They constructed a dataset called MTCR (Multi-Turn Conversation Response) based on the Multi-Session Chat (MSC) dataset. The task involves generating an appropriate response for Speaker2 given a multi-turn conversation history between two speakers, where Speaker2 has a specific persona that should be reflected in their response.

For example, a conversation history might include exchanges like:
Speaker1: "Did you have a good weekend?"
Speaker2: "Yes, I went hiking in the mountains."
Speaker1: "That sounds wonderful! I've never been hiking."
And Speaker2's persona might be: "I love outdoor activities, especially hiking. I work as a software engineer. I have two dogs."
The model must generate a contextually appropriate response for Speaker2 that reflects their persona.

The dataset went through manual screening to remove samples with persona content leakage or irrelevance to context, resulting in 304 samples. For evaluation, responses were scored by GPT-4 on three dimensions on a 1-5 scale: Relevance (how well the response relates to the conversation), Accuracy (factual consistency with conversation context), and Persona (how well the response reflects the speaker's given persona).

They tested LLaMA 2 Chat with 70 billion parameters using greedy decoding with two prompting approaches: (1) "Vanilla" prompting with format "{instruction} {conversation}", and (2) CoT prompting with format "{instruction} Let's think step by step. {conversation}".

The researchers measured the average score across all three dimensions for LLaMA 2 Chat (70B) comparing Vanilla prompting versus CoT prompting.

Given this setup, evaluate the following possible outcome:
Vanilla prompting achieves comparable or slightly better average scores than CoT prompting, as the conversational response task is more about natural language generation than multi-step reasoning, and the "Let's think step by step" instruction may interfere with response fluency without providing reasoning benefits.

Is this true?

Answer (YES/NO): YES